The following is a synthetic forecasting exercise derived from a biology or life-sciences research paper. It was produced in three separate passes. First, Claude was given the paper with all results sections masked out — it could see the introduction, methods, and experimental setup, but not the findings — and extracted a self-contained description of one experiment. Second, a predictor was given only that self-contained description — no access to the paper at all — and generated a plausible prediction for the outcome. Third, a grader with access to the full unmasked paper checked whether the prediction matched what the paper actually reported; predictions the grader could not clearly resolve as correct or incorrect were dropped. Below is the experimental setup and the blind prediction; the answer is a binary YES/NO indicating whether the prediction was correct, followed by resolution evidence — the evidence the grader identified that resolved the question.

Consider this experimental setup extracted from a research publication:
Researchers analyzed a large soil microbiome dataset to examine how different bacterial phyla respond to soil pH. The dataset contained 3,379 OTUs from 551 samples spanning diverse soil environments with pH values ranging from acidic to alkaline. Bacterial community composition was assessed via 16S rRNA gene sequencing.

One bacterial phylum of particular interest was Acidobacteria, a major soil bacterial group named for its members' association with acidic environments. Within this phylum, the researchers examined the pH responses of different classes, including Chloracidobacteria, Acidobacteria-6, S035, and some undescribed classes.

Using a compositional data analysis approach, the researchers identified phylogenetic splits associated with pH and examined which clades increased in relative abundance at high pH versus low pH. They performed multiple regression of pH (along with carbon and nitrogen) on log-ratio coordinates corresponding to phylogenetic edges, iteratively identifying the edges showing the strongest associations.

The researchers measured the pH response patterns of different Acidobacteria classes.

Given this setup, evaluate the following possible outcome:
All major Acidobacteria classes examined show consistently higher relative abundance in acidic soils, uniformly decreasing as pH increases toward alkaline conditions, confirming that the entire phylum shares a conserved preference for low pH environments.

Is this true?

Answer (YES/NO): NO